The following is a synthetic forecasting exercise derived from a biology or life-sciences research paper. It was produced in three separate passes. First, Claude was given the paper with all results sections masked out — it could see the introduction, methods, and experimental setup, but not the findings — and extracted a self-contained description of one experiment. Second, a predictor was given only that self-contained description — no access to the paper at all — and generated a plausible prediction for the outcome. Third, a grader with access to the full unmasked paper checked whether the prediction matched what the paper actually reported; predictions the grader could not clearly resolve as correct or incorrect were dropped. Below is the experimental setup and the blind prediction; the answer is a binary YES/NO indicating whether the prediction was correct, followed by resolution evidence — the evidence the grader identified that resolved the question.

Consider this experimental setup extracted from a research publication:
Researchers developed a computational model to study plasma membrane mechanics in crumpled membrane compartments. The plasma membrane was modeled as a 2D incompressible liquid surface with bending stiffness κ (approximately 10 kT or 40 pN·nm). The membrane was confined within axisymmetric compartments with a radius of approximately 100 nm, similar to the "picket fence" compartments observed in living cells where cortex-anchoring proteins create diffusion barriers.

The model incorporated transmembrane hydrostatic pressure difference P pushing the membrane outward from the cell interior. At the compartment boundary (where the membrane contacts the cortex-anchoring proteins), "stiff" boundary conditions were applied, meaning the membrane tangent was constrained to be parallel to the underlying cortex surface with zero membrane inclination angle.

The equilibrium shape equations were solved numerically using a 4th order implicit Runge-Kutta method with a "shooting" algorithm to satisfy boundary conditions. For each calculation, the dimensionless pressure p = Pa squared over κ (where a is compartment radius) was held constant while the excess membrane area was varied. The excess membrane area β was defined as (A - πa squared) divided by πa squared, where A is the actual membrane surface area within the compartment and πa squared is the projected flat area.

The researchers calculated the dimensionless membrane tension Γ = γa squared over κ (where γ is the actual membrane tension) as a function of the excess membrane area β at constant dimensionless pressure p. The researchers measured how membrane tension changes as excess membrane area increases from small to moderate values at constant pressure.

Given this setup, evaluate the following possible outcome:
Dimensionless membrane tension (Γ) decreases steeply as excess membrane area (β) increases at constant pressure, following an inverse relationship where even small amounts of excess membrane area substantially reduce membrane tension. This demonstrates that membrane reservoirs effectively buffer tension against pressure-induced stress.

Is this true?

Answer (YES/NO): NO